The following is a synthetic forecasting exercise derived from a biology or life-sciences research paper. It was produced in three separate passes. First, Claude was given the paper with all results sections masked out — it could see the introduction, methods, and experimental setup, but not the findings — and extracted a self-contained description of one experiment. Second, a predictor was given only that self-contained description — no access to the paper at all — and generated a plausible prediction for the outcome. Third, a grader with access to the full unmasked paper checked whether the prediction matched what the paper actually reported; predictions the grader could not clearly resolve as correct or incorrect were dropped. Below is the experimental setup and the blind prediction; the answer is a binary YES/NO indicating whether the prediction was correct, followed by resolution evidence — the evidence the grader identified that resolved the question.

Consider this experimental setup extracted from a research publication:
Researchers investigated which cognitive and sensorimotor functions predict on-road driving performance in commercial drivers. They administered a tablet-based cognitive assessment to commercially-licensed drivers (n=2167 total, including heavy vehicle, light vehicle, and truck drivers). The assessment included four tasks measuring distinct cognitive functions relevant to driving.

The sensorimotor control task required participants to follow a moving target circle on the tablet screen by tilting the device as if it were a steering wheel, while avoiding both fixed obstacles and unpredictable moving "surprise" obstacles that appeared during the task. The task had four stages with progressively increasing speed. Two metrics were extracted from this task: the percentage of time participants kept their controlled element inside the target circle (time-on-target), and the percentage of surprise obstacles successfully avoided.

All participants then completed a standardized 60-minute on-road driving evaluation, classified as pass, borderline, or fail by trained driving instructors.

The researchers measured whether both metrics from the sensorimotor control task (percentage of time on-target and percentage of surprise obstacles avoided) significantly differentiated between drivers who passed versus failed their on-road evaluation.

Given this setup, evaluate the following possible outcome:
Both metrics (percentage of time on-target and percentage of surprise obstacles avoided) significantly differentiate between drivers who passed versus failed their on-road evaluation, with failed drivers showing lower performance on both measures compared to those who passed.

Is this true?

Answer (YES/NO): NO